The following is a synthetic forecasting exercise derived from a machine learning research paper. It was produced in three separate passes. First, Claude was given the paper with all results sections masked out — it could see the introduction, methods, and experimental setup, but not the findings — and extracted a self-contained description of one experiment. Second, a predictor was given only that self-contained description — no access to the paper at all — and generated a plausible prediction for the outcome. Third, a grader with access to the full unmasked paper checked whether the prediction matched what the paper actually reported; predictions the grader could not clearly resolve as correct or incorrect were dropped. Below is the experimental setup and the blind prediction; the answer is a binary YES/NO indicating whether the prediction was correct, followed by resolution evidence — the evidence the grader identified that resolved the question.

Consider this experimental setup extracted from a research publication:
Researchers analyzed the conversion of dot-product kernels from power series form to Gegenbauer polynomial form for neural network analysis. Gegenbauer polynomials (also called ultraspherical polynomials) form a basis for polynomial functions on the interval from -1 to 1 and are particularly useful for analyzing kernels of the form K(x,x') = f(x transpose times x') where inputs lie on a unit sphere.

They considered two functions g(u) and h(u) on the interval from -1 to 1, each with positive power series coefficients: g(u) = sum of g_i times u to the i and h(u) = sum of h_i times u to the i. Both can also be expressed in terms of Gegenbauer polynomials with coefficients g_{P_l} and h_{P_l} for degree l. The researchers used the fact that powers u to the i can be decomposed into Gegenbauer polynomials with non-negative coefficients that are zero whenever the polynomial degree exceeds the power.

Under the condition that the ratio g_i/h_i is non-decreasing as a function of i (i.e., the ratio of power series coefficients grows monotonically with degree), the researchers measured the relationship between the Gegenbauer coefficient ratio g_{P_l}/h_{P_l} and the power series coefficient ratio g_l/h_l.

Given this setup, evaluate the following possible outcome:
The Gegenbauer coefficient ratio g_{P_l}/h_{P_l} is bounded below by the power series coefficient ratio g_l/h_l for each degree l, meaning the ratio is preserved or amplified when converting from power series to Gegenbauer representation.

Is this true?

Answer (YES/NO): YES